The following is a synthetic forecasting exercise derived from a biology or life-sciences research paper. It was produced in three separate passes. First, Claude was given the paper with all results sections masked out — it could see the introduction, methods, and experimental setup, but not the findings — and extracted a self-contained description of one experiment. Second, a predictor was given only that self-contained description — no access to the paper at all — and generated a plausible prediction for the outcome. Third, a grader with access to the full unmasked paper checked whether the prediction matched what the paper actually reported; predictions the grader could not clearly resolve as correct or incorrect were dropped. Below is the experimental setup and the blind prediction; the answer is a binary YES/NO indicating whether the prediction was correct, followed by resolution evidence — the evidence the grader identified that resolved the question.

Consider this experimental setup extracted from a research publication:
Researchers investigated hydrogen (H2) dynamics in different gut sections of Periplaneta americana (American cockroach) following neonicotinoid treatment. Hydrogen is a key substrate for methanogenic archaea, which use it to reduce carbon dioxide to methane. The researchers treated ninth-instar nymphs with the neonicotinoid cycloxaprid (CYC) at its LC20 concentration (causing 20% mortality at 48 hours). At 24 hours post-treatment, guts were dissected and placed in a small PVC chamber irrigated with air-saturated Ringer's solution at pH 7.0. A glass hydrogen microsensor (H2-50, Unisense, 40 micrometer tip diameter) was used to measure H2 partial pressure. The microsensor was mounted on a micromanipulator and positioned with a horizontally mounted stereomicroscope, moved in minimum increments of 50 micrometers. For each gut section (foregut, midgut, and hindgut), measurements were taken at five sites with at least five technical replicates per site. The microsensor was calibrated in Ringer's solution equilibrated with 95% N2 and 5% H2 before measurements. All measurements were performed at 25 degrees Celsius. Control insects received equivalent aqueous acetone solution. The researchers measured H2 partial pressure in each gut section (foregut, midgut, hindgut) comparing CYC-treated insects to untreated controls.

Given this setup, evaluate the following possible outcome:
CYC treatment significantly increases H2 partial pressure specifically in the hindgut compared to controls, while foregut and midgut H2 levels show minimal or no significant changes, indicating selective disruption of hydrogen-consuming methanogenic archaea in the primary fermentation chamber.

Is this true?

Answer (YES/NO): NO